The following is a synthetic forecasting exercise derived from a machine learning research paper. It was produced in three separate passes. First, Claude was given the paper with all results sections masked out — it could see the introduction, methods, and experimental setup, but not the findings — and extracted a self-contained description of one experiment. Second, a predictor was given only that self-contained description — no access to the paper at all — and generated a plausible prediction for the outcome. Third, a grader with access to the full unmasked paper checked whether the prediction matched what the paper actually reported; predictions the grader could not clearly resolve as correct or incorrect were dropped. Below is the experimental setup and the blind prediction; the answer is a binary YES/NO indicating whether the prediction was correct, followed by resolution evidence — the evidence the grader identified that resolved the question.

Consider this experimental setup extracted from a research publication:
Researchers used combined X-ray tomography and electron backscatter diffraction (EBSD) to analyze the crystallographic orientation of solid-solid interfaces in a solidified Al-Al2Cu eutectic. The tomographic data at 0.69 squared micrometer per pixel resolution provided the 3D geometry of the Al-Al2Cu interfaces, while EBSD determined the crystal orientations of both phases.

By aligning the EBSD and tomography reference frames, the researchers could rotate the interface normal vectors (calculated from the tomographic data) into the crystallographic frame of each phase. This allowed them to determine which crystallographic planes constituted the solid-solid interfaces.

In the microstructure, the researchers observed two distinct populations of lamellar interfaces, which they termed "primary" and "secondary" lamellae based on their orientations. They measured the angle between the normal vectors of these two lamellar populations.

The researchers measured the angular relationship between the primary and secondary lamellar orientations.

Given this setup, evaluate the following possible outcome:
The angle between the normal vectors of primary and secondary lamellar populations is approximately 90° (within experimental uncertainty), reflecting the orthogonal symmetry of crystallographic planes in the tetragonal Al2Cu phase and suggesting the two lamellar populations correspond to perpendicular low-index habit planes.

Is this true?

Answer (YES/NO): NO